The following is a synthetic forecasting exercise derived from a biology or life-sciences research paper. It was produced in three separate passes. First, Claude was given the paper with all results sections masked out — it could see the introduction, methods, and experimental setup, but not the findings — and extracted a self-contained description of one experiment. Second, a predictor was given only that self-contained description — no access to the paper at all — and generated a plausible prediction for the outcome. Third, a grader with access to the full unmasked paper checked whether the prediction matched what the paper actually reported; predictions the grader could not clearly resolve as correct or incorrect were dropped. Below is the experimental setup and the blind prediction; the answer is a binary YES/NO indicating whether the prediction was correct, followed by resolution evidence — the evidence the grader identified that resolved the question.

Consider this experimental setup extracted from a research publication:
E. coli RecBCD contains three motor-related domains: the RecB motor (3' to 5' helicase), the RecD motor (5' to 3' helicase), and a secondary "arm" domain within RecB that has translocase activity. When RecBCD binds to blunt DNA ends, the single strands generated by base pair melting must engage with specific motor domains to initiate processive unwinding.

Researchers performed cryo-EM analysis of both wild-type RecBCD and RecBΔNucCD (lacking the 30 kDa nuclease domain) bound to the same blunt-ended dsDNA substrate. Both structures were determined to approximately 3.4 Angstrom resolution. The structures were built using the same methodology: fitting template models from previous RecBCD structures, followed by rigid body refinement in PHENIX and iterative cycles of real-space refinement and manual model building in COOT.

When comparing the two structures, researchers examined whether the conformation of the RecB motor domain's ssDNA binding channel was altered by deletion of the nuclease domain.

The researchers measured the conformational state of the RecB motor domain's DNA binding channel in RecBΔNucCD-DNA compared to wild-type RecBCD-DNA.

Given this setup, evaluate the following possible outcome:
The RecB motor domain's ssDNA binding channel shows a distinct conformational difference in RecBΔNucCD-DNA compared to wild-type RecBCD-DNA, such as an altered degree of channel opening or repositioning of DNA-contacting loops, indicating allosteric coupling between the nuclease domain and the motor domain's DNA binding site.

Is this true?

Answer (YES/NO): NO